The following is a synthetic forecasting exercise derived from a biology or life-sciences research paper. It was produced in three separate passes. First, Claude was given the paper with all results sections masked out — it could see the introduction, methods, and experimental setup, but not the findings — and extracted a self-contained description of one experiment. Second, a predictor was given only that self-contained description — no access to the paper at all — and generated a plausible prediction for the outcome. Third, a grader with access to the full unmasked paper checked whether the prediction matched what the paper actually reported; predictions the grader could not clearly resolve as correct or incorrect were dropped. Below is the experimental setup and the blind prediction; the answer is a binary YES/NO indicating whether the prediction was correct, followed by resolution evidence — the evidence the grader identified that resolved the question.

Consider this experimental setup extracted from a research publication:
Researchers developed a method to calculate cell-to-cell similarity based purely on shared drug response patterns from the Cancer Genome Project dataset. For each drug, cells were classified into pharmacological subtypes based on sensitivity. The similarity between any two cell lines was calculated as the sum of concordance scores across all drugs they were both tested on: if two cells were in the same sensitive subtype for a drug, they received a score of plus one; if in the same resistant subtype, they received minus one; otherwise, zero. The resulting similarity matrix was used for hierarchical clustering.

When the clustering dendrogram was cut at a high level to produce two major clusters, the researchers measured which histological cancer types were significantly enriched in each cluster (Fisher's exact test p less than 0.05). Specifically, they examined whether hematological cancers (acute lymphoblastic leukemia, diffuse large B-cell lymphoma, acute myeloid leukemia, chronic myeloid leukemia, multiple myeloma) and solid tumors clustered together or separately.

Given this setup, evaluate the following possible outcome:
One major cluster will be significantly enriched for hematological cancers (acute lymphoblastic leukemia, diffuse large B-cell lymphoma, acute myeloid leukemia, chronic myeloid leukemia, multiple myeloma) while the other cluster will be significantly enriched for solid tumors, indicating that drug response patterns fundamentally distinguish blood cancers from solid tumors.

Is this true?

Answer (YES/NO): YES